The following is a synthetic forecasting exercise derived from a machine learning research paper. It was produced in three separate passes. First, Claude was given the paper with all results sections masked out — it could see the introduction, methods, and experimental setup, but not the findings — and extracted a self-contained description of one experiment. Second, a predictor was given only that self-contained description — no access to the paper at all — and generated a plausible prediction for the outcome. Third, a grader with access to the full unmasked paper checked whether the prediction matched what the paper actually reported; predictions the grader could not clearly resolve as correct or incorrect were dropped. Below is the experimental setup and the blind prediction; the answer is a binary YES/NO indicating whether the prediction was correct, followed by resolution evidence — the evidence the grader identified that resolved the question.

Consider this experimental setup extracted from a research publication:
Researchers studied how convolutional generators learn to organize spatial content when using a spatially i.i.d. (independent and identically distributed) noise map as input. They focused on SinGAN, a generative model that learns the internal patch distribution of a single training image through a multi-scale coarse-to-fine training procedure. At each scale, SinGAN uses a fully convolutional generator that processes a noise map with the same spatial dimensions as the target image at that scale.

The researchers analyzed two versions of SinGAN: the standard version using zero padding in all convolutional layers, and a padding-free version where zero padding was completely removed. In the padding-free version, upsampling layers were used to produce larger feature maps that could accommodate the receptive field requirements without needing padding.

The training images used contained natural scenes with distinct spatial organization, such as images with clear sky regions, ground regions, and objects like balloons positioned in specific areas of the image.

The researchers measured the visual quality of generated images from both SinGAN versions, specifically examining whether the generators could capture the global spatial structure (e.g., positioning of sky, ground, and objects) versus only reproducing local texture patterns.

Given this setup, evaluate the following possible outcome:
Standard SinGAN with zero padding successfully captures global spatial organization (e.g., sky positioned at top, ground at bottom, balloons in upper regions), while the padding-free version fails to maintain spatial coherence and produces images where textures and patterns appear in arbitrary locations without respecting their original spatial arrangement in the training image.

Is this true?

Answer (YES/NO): YES